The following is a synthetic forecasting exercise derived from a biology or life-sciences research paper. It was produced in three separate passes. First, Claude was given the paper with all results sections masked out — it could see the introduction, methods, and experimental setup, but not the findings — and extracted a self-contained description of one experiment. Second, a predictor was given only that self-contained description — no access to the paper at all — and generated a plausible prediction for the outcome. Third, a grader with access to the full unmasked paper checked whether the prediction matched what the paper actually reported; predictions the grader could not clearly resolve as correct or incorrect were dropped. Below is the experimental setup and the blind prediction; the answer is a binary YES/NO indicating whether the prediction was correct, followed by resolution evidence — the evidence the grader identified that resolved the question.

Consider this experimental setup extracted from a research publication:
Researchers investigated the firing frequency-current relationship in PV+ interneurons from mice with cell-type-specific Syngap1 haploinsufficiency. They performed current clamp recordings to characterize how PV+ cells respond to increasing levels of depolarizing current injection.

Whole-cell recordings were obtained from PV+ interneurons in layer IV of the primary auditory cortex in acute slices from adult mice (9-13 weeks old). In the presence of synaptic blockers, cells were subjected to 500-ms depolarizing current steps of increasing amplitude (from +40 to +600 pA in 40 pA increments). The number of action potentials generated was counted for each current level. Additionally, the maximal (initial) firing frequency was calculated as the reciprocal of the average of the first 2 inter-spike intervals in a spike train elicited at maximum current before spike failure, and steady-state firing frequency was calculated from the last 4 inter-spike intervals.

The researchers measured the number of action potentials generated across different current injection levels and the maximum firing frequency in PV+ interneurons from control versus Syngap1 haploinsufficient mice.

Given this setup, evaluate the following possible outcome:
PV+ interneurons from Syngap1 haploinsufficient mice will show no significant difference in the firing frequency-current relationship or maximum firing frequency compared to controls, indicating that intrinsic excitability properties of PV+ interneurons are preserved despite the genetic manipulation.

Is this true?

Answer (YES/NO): NO